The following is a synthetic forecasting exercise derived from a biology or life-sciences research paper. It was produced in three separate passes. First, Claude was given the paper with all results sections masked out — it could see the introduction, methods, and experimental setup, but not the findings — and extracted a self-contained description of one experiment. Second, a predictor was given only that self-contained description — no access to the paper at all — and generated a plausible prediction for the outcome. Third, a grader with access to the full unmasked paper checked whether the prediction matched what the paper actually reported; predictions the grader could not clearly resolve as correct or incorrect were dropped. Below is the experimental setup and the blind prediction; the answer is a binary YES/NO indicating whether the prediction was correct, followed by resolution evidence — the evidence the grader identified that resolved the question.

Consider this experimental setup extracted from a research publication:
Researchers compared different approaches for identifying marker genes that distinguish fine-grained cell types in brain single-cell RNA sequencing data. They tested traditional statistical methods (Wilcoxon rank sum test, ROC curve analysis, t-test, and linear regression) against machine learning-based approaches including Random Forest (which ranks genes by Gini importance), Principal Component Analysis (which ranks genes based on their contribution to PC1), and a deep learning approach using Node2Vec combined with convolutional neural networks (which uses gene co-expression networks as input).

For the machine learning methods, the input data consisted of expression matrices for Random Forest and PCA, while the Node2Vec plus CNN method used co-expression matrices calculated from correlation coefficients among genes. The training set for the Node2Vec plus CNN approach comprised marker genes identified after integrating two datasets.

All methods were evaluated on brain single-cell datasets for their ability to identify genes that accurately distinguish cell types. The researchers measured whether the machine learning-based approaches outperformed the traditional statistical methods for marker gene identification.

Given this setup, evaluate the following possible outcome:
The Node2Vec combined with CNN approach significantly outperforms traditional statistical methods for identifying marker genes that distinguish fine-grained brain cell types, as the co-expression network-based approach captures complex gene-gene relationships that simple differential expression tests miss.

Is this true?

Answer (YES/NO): NO